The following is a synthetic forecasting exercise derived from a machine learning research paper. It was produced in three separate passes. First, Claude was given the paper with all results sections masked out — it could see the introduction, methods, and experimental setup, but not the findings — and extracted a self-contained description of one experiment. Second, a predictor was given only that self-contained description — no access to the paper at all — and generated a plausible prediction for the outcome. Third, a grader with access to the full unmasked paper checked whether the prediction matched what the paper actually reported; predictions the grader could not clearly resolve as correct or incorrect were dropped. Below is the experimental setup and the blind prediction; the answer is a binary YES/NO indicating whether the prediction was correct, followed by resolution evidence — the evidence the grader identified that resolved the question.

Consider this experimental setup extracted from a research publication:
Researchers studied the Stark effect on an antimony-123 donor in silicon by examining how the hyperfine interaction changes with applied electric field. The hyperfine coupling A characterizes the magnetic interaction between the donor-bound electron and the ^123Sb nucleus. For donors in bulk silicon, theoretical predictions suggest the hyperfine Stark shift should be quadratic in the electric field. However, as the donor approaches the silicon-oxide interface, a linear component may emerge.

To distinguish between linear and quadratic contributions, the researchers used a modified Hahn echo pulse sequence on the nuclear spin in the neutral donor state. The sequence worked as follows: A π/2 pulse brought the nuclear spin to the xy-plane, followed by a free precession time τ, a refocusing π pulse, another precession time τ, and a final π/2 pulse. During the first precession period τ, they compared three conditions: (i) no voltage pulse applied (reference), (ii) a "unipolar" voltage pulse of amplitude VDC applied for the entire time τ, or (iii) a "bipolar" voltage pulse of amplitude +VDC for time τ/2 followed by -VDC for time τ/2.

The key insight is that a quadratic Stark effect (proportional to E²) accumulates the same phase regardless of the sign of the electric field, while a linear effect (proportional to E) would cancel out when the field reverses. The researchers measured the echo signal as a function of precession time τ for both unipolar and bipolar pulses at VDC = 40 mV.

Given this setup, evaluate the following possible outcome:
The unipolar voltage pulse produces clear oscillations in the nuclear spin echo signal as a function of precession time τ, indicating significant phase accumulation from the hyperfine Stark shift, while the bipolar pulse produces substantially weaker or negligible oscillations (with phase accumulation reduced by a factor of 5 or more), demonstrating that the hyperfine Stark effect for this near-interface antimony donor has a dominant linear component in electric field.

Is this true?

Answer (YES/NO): YES